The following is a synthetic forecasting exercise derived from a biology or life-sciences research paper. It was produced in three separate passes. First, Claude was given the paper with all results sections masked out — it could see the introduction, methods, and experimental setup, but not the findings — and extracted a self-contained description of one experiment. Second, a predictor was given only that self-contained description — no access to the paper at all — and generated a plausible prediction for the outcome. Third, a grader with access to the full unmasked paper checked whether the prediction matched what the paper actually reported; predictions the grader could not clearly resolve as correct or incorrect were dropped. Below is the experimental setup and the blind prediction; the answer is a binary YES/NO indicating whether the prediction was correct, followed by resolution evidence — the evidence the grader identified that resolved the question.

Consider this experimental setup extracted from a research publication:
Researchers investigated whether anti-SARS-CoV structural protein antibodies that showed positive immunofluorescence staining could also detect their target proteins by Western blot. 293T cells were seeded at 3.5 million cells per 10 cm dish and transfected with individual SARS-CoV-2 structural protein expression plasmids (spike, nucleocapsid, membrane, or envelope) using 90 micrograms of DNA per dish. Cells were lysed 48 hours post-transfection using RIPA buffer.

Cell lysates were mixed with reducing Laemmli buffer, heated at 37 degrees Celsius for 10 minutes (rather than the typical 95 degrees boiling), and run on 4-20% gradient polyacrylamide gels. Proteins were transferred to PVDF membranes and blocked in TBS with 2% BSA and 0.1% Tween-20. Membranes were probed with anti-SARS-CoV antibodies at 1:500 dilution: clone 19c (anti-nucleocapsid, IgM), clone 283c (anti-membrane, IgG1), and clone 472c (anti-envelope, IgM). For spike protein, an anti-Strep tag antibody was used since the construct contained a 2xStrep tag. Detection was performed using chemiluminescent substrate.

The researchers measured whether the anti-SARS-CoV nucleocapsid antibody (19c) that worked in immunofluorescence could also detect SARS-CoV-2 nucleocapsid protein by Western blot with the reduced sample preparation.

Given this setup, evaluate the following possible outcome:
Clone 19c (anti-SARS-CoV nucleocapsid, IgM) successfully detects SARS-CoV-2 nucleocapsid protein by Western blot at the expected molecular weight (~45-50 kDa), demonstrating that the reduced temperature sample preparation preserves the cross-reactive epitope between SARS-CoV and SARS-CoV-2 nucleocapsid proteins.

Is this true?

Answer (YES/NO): NO